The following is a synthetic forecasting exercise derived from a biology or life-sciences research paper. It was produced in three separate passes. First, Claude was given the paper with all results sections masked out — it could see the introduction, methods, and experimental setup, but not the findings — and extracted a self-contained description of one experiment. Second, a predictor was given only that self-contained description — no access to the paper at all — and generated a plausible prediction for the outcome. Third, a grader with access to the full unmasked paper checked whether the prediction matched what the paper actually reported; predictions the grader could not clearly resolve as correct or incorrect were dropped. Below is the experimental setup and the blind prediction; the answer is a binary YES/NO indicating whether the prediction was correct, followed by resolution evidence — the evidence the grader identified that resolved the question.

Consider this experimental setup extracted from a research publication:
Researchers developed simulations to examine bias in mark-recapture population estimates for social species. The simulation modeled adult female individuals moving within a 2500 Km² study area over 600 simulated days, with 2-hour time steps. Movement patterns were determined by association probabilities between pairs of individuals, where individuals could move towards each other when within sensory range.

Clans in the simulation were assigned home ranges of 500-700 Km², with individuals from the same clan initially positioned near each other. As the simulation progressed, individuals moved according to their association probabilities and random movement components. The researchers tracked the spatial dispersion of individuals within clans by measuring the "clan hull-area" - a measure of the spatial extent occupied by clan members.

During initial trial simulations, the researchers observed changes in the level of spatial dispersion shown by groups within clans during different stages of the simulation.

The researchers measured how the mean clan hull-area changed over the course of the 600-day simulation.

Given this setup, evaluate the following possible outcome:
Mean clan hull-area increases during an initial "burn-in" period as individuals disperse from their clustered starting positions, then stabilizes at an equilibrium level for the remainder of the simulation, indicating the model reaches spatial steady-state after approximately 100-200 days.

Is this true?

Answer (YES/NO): NO